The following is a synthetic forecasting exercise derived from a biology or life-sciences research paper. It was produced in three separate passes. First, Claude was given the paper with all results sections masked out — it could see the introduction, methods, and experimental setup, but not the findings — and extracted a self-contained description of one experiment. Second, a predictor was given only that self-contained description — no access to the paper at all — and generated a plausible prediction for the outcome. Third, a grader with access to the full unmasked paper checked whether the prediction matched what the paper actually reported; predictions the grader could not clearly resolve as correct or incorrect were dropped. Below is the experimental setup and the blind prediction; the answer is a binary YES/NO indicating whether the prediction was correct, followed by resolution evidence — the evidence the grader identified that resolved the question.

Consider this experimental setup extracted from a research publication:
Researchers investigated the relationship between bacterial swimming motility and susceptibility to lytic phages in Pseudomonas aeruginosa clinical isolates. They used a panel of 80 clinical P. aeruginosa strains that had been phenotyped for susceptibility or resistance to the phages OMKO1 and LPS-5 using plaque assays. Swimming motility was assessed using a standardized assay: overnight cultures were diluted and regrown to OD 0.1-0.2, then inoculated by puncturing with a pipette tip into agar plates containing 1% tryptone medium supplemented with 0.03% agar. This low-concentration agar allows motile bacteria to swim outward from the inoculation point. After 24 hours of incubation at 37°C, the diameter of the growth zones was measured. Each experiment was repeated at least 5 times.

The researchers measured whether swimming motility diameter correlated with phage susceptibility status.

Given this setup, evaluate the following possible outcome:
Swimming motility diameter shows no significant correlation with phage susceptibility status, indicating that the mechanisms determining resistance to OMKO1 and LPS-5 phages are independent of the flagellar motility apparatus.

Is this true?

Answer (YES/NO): NO